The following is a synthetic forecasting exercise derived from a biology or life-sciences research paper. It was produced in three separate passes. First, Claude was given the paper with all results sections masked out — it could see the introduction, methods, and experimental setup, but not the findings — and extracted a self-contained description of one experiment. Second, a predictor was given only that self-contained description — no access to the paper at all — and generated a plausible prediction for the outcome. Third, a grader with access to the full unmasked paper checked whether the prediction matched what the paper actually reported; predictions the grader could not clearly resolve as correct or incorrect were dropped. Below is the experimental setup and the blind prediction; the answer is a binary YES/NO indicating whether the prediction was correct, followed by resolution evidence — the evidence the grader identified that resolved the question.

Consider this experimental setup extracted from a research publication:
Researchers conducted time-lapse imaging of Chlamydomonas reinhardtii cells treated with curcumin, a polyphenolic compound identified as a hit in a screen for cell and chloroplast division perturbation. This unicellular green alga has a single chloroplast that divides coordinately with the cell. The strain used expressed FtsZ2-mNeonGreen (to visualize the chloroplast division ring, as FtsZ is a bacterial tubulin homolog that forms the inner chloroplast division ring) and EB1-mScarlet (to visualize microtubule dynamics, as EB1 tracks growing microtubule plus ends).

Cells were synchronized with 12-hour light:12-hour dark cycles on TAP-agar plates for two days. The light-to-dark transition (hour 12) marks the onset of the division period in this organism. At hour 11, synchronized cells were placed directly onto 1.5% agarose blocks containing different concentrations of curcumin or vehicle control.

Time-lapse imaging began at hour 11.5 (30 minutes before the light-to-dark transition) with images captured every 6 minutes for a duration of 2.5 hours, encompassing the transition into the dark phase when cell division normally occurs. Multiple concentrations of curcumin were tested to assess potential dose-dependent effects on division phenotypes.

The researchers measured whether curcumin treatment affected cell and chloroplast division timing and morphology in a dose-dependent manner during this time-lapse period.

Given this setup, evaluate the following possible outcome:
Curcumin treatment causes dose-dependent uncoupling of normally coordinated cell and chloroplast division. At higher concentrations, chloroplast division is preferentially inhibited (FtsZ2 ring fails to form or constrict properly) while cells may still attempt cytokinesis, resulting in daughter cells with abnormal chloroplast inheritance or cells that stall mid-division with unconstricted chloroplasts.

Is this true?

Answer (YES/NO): YES